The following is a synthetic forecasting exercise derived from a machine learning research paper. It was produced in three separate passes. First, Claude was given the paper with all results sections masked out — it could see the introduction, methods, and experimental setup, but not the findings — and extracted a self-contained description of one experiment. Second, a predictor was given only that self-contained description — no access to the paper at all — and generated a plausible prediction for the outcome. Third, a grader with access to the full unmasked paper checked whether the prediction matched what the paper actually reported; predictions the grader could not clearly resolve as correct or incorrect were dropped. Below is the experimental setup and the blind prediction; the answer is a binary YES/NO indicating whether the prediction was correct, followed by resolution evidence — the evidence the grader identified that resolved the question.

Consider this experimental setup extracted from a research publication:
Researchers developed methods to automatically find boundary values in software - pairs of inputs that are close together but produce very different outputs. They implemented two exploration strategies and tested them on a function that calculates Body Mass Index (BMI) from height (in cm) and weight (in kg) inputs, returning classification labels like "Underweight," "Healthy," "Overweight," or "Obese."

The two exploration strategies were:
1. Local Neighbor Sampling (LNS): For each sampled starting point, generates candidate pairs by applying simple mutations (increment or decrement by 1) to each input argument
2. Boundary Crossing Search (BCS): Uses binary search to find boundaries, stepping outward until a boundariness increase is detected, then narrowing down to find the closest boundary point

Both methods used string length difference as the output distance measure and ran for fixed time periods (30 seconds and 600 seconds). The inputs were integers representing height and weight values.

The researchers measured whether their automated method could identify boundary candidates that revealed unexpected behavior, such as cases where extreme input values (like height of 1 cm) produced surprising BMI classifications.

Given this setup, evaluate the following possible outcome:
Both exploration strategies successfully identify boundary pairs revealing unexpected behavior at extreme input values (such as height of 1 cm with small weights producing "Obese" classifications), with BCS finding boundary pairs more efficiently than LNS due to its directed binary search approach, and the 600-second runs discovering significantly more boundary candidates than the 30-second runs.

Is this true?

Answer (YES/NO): NO